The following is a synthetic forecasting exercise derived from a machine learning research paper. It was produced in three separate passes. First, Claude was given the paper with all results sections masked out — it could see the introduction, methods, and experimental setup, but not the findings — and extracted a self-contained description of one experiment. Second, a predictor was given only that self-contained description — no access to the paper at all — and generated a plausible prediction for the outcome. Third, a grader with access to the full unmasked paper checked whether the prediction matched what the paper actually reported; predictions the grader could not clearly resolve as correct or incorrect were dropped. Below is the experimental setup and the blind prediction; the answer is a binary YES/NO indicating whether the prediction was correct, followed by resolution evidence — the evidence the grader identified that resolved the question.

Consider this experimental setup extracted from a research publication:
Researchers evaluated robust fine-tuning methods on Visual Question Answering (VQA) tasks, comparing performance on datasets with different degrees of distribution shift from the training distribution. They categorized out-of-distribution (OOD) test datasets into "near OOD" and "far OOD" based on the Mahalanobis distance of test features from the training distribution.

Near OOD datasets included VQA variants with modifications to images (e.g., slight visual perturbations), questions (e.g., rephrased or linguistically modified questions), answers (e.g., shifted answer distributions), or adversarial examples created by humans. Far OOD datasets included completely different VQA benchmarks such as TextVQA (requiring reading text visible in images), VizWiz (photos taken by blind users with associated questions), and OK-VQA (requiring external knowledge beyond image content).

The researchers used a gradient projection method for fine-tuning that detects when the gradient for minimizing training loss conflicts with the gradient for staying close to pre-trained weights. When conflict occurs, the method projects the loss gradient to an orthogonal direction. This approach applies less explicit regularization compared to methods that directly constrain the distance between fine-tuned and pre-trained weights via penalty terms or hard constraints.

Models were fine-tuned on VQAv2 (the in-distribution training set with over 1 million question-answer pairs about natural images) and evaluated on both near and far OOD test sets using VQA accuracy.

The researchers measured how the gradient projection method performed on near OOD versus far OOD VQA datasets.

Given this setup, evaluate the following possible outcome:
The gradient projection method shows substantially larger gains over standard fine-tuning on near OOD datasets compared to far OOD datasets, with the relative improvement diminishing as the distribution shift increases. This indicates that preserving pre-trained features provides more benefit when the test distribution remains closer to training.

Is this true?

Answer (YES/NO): YES